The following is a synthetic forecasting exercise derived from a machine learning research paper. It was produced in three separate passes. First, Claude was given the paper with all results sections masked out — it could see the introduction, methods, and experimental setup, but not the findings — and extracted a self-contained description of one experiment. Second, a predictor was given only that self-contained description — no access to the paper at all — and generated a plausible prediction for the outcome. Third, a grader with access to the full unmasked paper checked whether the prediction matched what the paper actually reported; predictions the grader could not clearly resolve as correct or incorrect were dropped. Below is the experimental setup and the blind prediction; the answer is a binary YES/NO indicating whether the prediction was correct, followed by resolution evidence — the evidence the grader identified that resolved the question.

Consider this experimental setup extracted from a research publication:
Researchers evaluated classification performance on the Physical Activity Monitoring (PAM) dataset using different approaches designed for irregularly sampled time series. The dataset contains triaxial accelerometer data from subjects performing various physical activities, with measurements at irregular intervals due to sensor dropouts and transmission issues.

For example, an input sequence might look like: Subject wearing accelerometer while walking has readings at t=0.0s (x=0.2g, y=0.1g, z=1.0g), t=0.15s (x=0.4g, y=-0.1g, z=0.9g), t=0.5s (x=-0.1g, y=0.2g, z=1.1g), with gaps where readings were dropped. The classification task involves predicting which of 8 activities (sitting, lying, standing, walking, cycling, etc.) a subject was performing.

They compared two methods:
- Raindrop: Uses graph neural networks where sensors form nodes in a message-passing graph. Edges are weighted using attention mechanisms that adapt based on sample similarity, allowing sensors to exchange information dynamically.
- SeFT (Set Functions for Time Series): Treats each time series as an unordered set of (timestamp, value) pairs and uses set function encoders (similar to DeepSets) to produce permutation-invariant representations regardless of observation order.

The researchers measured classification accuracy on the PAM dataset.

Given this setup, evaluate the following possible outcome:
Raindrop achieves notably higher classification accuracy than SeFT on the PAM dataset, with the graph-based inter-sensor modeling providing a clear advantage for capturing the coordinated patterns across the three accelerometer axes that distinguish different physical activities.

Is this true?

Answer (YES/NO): YES